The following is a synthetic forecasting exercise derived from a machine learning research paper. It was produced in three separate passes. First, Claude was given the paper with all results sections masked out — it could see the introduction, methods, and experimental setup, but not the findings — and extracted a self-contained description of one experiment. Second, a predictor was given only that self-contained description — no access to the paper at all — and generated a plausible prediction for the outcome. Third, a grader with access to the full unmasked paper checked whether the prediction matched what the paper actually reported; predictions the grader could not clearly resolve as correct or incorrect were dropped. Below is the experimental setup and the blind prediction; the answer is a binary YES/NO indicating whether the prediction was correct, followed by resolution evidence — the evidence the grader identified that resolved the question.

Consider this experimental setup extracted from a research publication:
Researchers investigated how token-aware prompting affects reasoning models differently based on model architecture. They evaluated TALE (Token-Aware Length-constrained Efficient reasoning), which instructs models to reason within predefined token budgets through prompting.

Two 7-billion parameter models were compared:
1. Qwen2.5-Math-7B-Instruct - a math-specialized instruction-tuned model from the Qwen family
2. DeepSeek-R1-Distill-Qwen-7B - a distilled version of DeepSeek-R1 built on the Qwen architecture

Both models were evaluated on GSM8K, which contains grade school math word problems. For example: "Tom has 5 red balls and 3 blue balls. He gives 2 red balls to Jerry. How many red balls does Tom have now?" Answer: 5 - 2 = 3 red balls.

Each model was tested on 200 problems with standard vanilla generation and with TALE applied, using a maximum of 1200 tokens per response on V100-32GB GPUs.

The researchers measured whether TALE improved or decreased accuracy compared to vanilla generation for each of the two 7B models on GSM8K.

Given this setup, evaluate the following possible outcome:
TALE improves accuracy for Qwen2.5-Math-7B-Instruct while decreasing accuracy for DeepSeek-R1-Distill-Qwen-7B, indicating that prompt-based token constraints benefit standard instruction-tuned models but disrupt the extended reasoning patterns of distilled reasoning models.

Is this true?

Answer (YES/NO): NO